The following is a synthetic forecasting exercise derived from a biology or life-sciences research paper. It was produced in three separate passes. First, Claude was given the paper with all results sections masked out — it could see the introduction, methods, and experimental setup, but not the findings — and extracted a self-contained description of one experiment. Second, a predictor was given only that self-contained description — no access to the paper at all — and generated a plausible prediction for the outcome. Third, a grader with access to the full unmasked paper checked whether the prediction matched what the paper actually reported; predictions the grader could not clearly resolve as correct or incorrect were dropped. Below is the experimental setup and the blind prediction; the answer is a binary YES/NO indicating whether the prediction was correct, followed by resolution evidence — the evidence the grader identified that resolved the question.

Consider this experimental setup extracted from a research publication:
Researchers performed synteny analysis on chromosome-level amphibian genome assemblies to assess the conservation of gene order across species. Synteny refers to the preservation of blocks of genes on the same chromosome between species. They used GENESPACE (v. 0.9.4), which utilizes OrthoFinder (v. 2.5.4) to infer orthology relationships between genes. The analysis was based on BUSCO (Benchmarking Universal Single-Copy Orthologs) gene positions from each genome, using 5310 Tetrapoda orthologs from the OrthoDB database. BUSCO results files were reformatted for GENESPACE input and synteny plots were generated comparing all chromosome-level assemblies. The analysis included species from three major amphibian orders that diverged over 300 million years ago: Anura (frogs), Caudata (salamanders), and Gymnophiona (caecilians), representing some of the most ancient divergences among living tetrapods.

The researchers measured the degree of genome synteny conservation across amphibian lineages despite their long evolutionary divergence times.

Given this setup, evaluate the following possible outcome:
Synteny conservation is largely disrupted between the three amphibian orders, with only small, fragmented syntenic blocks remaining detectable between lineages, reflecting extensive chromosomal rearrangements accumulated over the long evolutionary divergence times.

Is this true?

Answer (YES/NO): NO